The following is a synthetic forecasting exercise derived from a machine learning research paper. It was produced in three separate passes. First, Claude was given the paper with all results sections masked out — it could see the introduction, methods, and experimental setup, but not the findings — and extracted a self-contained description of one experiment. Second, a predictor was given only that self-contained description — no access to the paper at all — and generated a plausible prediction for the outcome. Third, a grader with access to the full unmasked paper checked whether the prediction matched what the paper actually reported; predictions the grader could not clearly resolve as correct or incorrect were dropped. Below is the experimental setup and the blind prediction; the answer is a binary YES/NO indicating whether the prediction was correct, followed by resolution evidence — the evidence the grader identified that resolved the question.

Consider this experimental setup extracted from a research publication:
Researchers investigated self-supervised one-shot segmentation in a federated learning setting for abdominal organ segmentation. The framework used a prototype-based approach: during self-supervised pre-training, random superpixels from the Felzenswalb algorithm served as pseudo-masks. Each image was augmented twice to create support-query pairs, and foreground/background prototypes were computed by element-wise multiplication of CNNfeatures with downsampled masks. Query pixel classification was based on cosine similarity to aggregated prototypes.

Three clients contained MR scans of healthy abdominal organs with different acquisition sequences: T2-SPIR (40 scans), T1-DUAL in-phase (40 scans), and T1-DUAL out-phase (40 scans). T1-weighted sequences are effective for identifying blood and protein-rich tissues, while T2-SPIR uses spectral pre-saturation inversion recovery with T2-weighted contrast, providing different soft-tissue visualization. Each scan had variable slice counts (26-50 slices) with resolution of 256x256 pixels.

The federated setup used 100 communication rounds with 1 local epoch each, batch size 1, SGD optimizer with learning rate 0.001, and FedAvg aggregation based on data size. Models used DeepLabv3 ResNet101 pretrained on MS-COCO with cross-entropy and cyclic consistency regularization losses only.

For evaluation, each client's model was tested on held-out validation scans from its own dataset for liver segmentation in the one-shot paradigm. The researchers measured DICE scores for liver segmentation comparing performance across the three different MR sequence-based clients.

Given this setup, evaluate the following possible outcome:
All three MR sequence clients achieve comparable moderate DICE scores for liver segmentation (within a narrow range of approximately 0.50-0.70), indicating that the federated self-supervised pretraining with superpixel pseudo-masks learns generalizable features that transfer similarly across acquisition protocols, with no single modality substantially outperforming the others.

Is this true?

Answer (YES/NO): NO